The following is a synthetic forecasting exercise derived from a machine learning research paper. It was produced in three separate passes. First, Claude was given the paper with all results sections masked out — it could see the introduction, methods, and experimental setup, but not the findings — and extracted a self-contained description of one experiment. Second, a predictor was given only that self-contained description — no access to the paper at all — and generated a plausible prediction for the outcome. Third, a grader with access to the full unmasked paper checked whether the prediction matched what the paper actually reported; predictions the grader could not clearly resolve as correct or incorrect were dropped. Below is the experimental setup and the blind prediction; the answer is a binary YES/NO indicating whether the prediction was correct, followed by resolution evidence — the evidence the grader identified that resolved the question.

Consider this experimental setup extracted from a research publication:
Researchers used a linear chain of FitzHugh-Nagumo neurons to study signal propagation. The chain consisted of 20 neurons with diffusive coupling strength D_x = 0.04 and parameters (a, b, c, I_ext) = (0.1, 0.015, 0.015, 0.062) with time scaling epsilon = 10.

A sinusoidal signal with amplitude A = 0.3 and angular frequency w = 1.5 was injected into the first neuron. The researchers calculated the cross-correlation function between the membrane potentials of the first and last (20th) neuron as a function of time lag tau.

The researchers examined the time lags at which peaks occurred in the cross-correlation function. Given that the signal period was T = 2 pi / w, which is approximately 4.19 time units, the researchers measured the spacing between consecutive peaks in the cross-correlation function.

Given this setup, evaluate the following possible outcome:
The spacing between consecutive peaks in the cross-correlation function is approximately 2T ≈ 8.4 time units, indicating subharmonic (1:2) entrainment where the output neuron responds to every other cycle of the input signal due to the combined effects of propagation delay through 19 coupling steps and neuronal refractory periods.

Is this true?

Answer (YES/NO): NO